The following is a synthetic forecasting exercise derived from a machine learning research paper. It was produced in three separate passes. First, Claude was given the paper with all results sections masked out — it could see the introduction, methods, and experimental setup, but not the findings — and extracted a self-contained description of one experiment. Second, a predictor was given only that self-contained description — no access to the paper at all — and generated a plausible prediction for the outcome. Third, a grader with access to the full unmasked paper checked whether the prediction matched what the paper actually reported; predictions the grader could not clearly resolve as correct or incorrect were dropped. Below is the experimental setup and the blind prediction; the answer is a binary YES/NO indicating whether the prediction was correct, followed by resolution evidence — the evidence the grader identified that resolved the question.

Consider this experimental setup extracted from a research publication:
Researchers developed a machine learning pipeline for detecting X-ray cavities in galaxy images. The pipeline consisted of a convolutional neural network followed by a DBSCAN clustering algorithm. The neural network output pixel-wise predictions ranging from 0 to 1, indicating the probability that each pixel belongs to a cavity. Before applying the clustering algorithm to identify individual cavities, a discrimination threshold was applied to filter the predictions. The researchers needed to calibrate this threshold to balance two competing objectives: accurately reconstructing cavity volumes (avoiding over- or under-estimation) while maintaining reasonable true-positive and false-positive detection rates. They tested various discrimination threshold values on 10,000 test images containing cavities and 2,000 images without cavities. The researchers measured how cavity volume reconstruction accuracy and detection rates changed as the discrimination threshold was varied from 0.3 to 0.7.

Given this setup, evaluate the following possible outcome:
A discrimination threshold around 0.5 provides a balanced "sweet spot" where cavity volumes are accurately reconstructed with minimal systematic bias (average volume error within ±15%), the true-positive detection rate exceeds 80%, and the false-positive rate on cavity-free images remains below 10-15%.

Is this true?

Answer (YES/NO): NO